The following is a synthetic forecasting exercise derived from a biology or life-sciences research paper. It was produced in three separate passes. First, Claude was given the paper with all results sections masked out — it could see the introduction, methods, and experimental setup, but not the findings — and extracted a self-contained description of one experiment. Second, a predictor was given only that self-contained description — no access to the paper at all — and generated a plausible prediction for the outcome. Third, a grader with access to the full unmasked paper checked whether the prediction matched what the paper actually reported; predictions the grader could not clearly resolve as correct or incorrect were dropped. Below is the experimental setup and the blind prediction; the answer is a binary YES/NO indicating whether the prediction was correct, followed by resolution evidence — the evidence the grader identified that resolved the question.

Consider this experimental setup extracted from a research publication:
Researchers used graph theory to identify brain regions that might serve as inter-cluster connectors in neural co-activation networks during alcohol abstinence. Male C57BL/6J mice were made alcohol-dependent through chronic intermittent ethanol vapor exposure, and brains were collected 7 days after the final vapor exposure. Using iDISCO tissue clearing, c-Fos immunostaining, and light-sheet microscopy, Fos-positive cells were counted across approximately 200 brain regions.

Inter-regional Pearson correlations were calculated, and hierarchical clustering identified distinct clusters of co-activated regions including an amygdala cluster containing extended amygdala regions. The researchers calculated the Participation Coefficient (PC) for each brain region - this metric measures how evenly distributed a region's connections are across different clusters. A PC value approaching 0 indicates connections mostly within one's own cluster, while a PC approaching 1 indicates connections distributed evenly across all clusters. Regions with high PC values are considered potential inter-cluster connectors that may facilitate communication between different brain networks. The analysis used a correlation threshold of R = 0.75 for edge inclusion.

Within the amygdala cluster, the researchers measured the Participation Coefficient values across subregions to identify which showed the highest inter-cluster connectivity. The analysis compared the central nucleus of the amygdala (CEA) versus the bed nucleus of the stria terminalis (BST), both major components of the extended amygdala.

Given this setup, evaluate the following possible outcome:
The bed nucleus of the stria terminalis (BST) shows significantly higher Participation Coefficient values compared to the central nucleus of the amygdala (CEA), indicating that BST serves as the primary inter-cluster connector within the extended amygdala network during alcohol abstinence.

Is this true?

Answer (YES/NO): NO